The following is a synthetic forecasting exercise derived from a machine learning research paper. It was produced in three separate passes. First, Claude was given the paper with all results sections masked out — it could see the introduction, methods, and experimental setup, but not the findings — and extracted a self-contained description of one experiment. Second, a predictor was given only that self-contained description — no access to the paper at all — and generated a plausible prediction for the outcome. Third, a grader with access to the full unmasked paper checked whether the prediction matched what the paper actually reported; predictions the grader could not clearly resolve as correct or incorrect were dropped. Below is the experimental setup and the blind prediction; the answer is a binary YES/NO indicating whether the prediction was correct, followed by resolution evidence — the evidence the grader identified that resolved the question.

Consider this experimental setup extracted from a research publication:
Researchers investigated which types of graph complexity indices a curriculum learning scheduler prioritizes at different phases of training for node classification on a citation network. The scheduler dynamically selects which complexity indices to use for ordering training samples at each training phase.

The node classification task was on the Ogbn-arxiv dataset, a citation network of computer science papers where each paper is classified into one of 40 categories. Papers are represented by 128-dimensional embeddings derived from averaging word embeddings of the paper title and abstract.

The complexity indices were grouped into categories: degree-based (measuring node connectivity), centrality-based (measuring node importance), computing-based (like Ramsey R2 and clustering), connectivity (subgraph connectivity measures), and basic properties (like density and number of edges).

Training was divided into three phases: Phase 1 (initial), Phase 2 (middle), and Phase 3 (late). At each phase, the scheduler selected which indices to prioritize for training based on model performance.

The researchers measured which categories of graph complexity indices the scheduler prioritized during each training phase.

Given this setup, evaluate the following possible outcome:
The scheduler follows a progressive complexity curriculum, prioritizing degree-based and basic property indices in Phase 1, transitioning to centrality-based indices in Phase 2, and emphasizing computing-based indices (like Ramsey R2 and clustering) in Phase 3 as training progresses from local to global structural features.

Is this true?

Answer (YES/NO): NO